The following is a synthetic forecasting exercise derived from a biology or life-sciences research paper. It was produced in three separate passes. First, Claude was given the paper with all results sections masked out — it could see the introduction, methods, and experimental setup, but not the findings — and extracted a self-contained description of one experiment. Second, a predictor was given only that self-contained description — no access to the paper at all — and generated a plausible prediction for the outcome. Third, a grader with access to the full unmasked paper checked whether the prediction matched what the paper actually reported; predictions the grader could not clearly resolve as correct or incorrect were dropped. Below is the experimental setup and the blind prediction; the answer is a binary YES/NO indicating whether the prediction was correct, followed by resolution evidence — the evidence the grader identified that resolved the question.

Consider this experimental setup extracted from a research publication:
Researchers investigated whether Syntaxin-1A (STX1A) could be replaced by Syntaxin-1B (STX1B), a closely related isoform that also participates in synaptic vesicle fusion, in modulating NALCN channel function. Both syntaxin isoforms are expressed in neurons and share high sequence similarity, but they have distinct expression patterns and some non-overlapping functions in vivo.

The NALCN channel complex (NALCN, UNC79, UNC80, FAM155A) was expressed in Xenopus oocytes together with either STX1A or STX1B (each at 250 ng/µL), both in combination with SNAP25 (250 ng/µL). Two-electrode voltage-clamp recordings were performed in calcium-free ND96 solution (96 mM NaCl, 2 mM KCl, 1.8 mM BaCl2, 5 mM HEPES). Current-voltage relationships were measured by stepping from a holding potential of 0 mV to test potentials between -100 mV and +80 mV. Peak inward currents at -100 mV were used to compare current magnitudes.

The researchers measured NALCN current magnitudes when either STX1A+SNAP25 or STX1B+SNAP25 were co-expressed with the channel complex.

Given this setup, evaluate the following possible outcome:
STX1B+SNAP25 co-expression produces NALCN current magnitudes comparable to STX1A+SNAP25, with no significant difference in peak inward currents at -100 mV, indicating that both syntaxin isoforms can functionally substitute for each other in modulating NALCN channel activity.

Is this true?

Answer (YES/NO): YES